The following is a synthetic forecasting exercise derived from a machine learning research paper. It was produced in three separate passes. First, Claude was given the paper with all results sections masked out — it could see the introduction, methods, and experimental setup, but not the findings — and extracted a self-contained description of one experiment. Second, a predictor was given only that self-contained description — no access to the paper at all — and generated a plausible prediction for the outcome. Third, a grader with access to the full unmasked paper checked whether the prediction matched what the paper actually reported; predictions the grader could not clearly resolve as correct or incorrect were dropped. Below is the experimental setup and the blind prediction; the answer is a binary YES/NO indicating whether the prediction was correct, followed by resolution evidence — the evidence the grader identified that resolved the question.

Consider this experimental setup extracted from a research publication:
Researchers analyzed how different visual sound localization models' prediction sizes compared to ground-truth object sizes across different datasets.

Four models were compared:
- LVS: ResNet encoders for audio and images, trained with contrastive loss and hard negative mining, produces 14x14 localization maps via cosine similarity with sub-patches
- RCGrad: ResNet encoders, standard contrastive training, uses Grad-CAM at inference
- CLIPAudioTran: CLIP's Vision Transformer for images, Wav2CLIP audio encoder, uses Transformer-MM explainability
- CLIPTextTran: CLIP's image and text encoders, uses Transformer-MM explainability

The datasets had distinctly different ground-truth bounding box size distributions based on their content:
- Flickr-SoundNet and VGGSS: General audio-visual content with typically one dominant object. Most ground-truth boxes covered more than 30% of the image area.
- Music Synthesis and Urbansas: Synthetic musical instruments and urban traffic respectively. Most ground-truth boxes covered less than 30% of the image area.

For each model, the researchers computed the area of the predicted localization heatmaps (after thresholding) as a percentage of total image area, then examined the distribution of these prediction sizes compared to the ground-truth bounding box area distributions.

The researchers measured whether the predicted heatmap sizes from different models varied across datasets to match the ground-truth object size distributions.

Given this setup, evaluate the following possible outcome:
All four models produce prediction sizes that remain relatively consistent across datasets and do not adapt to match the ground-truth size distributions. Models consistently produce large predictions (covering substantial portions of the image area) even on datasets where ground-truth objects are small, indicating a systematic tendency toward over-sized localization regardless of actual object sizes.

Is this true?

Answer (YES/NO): NO